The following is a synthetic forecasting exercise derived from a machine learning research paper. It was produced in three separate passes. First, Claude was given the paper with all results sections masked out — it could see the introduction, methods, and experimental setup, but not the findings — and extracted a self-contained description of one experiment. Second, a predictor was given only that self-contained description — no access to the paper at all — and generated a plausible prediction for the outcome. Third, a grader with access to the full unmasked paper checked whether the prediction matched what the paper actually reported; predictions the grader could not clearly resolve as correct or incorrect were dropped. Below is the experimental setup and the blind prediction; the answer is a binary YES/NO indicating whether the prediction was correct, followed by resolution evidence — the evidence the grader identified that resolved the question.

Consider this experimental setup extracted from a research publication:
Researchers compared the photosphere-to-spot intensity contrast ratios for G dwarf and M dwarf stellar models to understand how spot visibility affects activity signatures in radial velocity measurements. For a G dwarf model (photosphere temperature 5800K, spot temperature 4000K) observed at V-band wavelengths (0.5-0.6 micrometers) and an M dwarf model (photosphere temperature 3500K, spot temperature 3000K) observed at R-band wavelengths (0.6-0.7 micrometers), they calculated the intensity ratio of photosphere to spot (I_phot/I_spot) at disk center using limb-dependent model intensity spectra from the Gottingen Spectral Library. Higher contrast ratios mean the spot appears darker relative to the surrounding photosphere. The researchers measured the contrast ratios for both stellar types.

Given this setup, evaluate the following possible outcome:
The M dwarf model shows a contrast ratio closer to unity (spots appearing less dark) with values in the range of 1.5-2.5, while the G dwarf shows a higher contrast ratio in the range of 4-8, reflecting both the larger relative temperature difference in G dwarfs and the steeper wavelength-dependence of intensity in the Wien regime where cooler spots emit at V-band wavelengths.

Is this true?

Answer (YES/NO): NO